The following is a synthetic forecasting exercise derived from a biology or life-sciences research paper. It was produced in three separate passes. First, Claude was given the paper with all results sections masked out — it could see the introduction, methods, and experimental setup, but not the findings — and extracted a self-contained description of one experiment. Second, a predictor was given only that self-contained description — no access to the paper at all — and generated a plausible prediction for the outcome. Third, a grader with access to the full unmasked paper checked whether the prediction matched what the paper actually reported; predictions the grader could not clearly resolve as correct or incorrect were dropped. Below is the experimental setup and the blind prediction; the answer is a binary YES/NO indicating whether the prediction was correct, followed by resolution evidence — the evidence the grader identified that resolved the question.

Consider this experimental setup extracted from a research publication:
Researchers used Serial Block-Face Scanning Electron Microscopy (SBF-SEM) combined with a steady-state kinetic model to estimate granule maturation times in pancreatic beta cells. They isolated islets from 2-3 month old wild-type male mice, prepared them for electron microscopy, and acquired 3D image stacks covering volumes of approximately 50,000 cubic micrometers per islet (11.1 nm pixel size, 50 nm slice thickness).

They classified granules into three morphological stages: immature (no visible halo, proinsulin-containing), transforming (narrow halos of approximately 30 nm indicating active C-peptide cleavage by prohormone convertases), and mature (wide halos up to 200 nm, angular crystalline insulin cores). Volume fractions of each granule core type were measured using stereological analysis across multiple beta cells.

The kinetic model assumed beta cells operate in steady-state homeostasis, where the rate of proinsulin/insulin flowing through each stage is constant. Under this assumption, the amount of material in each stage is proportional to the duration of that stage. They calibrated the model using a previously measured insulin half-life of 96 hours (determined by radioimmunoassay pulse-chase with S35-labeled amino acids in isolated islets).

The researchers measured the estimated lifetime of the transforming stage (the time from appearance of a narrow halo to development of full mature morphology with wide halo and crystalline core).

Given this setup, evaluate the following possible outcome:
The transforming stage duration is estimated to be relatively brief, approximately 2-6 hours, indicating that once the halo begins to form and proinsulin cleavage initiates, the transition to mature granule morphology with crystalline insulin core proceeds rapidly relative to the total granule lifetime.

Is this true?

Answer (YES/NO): YES